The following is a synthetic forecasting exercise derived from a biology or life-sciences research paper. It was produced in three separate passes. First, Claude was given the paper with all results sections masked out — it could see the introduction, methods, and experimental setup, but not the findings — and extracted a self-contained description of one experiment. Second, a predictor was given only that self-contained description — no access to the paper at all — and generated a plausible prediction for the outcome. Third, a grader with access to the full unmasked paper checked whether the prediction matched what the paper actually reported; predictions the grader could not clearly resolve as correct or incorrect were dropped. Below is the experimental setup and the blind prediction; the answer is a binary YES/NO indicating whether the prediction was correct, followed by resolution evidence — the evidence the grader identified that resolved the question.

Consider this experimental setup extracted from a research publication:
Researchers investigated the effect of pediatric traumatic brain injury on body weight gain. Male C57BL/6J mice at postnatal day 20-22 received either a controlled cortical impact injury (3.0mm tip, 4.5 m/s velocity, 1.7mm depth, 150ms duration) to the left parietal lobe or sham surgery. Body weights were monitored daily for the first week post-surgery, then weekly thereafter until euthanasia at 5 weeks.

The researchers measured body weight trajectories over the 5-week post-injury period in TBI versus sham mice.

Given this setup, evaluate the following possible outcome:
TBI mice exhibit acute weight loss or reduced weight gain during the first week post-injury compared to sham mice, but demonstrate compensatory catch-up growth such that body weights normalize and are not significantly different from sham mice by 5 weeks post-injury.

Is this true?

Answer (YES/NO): NO